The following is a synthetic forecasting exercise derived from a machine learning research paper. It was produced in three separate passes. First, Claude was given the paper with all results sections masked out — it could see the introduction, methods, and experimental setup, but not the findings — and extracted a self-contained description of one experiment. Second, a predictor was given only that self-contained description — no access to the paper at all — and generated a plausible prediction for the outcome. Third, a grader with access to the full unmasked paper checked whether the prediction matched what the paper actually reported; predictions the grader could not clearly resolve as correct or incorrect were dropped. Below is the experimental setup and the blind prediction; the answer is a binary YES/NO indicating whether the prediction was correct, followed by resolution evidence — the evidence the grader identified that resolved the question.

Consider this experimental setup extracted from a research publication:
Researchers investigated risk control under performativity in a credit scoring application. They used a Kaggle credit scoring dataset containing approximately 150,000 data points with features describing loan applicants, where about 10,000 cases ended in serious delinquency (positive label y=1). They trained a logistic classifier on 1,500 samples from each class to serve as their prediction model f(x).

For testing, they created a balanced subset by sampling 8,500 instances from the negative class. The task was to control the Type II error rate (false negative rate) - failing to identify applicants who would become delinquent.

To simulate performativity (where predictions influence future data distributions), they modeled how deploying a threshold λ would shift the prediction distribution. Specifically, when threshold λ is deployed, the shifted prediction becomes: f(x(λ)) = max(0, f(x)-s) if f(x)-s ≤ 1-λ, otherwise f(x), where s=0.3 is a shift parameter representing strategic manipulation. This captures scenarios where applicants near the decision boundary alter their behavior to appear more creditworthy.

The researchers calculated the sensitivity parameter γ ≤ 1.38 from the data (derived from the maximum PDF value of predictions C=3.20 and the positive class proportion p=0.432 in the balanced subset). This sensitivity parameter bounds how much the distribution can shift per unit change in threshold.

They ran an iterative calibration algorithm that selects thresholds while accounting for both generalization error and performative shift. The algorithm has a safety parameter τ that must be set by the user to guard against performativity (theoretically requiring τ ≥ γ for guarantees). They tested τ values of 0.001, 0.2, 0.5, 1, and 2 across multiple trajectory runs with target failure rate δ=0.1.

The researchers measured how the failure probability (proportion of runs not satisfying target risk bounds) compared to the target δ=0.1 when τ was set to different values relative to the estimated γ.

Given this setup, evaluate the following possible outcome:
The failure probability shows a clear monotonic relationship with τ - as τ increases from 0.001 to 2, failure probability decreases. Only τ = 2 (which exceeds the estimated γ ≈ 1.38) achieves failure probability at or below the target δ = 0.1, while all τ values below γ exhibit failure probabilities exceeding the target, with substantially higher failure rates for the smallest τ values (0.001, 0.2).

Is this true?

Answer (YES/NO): NO